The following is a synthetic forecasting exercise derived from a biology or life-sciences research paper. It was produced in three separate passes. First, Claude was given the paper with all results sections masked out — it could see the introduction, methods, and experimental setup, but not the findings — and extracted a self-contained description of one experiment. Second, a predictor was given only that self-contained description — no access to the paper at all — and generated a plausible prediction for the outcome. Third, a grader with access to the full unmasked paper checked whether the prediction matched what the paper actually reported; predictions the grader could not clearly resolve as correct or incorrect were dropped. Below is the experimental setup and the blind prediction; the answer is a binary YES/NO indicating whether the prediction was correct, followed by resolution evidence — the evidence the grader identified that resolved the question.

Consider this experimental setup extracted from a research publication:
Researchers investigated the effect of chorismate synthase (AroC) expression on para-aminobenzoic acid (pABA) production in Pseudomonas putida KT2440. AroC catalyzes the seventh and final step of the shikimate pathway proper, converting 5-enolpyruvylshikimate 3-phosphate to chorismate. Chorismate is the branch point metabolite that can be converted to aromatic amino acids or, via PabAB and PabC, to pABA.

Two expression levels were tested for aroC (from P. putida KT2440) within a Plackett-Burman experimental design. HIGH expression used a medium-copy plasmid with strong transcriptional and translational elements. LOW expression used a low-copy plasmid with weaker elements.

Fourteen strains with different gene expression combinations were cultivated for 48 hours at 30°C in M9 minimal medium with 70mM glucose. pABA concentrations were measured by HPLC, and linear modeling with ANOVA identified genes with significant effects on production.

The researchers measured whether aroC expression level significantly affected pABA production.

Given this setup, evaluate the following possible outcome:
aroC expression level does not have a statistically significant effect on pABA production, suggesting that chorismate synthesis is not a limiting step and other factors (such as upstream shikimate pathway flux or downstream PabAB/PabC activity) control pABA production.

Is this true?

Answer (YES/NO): NO